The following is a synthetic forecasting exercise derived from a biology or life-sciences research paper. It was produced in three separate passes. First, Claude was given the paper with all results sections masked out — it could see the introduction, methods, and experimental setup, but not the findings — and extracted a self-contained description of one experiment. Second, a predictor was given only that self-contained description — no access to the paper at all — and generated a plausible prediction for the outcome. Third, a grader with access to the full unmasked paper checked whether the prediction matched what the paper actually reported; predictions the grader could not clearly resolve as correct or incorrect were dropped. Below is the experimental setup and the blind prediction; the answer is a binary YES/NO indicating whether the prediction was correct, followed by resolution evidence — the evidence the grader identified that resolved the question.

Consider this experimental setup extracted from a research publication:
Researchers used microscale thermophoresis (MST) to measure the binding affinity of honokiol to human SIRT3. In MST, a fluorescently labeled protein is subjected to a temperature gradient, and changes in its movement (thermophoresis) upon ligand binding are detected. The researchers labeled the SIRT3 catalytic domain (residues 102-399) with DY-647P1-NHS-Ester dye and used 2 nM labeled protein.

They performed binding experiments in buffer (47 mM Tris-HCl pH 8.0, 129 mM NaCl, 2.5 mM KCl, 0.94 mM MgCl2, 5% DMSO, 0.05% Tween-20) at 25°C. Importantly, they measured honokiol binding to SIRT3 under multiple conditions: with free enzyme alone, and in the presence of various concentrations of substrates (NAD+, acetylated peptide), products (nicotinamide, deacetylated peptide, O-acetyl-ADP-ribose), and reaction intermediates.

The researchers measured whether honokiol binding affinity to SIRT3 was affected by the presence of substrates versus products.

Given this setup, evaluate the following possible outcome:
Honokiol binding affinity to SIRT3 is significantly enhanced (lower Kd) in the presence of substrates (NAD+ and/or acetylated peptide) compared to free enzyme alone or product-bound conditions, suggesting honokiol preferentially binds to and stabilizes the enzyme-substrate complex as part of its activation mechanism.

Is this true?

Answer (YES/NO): NO